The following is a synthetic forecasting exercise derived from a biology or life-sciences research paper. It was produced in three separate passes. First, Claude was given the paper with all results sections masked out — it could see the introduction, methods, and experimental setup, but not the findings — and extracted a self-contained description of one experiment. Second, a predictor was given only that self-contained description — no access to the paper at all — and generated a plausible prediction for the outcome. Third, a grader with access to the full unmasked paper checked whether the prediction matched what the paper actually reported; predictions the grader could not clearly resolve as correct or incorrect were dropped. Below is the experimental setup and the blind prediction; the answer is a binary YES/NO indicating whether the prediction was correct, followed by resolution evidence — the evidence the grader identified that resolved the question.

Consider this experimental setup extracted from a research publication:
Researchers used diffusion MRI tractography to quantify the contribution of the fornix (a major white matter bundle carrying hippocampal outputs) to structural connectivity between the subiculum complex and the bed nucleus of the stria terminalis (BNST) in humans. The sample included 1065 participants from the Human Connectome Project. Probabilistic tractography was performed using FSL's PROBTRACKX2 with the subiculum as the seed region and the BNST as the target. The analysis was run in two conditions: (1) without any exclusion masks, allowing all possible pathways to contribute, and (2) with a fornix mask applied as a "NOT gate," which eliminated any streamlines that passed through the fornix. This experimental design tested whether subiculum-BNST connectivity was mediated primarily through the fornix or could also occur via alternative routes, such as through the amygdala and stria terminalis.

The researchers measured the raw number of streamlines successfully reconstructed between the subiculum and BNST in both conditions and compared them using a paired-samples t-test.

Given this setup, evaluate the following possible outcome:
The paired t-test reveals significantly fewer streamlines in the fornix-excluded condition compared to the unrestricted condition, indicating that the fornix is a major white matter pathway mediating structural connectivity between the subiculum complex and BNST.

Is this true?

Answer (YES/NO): YES